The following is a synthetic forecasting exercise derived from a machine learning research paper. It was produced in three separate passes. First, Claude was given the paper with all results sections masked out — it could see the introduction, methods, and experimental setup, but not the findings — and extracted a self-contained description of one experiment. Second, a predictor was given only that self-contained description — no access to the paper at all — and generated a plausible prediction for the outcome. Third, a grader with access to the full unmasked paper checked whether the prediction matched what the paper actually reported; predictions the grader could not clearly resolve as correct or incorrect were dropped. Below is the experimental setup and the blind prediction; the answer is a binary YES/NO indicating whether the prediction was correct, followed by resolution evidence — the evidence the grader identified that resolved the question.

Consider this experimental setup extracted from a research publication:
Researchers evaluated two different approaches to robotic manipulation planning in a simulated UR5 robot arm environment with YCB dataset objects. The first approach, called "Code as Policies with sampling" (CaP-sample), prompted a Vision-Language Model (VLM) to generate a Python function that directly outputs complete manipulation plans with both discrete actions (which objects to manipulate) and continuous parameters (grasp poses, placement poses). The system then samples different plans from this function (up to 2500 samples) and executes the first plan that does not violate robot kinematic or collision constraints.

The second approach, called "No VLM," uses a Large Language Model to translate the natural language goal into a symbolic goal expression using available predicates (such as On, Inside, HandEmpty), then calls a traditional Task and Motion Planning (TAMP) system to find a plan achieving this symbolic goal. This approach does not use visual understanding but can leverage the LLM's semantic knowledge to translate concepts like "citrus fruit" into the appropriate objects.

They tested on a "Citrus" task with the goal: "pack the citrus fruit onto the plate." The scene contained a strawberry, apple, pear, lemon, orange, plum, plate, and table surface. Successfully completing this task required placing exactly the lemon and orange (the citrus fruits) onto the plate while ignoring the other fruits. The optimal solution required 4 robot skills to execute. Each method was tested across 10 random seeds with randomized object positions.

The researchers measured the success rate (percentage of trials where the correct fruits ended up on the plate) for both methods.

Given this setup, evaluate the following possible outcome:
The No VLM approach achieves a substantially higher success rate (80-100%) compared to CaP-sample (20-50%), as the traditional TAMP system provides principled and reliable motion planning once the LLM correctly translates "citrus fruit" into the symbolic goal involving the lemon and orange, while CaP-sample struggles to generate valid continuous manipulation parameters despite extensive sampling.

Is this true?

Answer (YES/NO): YES